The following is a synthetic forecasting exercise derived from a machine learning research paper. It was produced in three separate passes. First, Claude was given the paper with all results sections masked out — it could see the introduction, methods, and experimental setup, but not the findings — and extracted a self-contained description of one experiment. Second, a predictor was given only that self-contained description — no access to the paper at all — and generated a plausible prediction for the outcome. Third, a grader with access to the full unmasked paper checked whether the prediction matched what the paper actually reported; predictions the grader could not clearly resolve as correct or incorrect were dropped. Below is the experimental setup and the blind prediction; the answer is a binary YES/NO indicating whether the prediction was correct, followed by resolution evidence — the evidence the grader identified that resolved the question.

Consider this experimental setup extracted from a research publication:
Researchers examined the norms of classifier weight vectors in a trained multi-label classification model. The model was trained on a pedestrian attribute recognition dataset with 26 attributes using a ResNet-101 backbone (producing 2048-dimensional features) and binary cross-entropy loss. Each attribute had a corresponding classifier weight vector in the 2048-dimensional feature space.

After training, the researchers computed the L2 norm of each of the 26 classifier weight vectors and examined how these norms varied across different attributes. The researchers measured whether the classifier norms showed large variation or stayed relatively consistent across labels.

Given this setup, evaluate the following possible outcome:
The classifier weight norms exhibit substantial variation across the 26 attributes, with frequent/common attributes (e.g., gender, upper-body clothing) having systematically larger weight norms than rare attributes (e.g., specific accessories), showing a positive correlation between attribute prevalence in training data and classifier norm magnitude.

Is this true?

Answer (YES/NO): NO